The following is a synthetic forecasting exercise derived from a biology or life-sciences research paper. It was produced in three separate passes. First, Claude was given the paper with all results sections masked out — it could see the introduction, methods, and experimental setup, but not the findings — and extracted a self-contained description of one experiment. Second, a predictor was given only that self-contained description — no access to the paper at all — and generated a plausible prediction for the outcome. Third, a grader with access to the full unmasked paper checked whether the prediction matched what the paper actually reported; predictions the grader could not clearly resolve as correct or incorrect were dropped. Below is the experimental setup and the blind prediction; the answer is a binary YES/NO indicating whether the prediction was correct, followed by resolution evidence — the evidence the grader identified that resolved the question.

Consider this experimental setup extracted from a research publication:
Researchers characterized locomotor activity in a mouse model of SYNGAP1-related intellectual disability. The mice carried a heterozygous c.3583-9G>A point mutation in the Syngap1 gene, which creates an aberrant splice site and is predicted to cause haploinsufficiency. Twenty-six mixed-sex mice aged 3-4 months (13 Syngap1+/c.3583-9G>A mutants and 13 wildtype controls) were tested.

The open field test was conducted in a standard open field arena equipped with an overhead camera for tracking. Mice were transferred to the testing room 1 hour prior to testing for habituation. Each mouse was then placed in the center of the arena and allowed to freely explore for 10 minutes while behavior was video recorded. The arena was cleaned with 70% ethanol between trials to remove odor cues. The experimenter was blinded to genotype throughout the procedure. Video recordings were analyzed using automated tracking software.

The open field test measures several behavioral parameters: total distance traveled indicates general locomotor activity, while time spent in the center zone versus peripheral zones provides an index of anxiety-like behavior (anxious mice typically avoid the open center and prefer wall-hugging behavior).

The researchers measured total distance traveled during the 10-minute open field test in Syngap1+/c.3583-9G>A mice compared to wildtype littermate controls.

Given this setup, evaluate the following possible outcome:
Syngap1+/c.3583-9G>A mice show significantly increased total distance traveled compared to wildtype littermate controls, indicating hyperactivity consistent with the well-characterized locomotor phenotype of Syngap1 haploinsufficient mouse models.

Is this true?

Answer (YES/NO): YES